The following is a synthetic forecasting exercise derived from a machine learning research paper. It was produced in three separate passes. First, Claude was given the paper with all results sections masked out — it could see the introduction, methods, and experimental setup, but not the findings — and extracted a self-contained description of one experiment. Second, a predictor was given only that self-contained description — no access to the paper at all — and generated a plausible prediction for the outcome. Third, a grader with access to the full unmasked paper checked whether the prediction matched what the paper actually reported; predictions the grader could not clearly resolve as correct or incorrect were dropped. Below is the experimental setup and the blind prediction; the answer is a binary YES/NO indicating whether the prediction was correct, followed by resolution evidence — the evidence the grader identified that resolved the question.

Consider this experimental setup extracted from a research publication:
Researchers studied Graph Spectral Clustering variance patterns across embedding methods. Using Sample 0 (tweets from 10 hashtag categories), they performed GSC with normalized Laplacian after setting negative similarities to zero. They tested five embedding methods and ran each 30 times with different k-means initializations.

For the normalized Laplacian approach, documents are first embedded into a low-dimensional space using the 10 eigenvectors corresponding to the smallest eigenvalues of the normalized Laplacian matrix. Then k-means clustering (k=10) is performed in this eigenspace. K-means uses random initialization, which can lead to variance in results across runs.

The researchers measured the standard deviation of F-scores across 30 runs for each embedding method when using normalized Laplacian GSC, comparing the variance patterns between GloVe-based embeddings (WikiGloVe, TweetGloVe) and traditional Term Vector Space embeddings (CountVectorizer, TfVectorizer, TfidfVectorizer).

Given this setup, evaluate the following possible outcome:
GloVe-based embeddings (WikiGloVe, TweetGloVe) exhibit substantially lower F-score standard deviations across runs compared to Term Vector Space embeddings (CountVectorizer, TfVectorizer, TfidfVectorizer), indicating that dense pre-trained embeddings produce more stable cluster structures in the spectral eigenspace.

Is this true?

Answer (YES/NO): NO